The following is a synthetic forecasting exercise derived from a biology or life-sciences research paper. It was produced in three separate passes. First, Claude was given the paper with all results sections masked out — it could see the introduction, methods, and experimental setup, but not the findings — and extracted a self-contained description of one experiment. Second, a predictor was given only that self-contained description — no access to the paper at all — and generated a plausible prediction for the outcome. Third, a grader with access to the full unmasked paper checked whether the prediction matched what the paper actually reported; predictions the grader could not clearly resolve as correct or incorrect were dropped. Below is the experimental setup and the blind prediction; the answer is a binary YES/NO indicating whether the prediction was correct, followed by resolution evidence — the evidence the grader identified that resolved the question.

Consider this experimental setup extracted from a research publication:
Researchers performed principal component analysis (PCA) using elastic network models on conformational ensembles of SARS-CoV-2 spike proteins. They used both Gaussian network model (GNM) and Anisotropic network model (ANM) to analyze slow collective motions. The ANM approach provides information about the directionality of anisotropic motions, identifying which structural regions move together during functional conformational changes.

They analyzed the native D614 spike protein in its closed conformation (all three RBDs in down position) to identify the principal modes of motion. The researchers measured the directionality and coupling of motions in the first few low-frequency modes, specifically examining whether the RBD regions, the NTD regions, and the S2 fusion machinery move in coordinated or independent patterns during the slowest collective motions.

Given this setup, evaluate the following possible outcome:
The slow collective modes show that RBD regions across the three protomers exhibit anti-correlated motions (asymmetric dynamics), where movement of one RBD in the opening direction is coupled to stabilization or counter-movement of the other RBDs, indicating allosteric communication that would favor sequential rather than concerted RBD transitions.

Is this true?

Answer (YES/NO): NO